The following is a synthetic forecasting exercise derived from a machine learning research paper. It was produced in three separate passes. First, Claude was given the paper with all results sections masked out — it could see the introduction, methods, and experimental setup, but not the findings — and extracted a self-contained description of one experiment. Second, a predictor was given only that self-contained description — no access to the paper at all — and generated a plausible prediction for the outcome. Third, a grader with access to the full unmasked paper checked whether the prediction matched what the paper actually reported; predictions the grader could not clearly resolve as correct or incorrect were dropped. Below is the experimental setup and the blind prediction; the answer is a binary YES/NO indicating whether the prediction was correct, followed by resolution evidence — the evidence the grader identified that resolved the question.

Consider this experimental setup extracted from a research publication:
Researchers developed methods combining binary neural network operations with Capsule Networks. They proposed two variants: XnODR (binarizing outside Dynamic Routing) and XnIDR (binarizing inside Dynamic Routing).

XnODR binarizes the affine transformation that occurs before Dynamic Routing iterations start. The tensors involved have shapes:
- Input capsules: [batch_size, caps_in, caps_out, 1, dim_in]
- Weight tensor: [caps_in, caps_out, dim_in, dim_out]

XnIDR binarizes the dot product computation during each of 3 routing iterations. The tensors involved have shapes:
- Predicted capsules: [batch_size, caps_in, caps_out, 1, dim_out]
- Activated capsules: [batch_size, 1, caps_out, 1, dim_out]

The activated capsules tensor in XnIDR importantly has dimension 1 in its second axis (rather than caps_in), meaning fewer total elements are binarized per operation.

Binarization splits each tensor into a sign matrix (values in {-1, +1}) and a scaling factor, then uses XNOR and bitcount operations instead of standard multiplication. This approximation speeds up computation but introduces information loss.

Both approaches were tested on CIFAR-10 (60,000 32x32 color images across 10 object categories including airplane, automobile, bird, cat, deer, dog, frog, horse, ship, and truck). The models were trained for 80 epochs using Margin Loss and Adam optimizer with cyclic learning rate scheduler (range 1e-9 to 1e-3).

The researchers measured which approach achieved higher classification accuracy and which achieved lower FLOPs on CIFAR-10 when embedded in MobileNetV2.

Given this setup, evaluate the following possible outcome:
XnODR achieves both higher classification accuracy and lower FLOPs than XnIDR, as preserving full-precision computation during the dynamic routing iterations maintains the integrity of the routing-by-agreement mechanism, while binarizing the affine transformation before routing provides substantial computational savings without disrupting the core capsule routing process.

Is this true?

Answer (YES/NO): NO